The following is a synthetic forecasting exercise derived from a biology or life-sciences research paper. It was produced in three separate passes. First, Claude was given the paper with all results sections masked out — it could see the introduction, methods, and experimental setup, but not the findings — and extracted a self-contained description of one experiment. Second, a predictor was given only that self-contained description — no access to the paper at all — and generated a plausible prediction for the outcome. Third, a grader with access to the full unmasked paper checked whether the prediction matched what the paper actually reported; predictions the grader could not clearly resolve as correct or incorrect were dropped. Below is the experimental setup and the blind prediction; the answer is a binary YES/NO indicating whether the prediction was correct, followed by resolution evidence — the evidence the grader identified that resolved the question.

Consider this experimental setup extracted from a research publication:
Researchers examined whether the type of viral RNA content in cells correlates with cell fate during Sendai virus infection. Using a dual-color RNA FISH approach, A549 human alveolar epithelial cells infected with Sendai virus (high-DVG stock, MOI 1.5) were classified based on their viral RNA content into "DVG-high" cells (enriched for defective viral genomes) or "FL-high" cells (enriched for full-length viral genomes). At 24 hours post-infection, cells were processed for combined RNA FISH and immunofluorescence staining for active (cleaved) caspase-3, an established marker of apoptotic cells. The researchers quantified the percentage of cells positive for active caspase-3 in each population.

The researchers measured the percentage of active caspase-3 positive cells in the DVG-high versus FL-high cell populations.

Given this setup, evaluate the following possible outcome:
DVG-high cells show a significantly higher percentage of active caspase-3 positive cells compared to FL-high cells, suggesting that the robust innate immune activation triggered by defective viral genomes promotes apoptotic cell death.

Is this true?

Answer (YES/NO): NO